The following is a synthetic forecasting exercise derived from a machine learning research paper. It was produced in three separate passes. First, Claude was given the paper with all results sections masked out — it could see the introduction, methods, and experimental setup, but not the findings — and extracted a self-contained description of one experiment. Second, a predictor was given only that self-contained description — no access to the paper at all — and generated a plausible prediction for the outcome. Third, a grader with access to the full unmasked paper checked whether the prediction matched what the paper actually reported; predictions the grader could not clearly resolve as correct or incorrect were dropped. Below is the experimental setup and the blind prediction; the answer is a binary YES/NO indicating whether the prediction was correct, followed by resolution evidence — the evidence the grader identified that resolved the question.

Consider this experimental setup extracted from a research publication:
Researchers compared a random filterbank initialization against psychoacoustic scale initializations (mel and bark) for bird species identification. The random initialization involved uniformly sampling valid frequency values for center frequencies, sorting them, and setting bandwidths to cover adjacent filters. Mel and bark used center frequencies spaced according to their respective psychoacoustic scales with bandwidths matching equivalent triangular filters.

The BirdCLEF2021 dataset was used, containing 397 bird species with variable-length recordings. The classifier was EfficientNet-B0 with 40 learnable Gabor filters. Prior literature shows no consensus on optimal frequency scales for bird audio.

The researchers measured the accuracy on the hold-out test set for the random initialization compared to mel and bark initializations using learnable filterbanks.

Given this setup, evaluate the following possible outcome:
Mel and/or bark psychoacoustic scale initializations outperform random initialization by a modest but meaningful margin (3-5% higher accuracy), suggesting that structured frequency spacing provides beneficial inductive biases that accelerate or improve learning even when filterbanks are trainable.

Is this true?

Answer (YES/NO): NO